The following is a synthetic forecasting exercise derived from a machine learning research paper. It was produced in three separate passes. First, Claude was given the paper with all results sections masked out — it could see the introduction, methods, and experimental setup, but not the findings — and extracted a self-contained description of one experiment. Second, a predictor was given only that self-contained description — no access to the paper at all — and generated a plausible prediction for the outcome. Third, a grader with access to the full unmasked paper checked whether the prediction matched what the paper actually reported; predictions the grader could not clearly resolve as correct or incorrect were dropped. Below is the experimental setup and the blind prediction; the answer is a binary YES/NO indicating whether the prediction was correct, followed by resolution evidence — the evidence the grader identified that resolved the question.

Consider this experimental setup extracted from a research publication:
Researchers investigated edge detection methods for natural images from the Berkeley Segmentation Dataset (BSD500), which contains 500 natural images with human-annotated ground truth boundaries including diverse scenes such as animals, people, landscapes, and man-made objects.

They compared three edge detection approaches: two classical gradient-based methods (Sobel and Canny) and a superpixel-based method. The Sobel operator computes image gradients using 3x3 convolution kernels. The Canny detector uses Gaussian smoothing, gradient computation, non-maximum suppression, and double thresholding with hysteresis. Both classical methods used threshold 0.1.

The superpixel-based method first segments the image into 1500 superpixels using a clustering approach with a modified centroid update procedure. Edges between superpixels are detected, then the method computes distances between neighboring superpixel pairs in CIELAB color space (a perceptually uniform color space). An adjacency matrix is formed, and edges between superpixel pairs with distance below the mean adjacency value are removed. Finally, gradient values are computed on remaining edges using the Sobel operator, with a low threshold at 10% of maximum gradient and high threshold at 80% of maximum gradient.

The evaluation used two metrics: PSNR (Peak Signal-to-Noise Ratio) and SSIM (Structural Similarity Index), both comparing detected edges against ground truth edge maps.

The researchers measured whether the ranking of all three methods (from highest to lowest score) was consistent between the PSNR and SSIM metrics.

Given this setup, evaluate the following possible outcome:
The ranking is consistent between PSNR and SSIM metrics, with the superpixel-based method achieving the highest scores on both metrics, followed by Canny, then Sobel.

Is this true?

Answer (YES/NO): NO